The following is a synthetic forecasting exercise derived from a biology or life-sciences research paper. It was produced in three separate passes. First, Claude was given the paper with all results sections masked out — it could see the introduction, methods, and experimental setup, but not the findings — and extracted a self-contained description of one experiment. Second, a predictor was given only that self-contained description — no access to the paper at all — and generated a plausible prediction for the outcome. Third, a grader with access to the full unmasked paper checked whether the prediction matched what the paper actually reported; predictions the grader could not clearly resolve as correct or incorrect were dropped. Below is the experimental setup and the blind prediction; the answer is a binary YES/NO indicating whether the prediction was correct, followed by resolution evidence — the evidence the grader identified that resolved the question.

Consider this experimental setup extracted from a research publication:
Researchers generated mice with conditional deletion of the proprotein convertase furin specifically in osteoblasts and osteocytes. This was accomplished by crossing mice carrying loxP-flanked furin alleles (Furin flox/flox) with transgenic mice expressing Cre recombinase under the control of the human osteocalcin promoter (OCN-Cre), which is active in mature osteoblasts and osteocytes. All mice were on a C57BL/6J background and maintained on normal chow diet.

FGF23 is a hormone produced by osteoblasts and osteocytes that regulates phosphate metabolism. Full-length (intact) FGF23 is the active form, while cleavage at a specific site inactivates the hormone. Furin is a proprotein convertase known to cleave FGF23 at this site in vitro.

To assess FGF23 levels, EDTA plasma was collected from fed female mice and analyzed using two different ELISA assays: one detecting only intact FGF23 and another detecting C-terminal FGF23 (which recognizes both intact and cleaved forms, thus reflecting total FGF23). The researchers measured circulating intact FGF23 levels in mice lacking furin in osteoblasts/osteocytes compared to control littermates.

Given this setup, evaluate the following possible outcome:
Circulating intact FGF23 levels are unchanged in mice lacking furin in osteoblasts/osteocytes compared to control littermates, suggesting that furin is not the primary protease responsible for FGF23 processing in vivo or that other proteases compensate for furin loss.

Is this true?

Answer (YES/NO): NO